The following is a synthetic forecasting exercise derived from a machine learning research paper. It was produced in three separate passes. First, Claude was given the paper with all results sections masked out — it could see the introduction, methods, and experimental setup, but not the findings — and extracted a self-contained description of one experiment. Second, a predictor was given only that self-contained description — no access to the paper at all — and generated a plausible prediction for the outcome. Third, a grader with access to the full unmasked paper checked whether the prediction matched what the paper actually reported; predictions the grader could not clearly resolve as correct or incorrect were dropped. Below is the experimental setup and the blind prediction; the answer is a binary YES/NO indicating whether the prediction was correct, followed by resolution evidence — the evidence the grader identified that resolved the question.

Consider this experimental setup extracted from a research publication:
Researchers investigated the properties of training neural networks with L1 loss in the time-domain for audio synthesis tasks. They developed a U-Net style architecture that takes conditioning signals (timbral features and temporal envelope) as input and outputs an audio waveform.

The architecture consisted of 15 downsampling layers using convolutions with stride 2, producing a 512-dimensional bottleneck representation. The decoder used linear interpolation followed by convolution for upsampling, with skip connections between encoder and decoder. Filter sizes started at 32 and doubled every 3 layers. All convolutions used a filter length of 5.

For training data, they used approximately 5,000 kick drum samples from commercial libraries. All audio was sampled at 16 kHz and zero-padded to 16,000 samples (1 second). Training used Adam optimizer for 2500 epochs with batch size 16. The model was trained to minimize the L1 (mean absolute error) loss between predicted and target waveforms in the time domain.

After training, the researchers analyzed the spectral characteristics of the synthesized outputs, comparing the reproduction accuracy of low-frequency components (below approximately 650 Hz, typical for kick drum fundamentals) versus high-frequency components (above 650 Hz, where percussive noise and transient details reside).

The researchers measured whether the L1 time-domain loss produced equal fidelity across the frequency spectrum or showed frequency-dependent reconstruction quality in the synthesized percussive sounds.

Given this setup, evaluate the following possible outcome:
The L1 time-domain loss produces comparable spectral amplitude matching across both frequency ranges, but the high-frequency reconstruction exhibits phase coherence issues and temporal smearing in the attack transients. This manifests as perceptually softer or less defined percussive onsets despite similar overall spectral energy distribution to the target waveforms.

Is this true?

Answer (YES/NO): NO